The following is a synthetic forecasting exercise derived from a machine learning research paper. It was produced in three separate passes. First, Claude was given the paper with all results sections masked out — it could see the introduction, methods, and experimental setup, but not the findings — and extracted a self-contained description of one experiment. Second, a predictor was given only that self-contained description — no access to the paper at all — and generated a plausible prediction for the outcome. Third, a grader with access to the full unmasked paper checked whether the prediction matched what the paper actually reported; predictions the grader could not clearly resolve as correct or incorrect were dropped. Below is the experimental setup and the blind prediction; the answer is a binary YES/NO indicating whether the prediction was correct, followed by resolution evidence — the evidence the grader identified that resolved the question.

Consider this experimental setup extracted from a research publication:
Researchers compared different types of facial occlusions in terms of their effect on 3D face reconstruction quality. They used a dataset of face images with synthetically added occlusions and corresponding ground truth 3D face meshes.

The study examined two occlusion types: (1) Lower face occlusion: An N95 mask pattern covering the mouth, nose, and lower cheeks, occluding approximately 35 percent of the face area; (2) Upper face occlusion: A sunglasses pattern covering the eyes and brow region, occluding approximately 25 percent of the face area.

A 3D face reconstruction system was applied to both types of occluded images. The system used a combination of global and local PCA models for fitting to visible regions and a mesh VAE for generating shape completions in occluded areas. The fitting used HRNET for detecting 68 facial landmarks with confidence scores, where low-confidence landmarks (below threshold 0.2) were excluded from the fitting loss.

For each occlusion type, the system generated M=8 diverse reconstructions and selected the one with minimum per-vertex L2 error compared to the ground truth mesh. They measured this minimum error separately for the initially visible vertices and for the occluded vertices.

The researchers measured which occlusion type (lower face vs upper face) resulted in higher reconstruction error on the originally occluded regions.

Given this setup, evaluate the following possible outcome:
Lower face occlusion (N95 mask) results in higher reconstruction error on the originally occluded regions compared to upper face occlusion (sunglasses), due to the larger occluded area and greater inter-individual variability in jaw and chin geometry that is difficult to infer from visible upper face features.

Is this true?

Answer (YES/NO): NO